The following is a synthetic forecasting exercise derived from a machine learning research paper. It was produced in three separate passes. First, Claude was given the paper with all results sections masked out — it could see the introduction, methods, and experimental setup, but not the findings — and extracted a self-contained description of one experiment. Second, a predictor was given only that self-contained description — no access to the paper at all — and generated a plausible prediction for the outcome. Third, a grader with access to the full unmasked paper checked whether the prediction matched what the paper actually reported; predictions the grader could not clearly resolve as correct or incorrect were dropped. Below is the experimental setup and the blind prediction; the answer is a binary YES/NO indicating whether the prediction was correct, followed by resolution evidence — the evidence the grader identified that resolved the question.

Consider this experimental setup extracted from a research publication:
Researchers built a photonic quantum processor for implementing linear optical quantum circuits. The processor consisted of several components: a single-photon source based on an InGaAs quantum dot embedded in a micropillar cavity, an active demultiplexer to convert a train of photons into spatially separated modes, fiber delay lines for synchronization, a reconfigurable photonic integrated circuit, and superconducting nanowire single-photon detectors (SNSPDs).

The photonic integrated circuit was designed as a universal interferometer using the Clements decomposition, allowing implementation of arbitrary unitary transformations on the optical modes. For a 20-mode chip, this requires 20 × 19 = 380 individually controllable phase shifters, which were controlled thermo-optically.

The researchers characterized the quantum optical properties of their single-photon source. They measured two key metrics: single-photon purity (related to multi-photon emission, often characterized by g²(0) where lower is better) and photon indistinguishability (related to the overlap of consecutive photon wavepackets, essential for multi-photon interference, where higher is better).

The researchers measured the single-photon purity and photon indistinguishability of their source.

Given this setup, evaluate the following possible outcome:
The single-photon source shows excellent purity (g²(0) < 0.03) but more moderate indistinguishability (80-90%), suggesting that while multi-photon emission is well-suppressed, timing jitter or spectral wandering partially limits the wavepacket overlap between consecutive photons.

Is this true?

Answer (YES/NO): YES